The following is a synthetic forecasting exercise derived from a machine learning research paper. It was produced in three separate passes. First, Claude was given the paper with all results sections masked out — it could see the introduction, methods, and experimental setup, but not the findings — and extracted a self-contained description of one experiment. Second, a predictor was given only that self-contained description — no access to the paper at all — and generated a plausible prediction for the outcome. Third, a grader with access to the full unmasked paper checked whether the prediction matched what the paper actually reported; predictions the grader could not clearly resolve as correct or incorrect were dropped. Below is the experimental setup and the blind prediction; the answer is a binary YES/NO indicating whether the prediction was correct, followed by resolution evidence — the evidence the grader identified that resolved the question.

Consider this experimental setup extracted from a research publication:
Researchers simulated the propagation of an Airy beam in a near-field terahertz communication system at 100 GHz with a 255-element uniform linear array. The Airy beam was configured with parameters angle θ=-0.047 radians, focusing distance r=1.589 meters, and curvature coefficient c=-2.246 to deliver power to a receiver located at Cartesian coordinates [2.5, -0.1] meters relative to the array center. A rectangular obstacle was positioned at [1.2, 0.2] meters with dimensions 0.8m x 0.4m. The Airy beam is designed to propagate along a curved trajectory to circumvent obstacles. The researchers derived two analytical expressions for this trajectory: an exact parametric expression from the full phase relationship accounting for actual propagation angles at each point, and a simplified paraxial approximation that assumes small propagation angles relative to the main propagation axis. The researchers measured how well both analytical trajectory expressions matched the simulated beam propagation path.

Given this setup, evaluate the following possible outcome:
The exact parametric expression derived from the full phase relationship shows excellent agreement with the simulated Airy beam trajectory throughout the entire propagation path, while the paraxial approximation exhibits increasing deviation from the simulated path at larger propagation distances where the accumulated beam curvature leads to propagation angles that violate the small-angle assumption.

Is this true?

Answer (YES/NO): NO